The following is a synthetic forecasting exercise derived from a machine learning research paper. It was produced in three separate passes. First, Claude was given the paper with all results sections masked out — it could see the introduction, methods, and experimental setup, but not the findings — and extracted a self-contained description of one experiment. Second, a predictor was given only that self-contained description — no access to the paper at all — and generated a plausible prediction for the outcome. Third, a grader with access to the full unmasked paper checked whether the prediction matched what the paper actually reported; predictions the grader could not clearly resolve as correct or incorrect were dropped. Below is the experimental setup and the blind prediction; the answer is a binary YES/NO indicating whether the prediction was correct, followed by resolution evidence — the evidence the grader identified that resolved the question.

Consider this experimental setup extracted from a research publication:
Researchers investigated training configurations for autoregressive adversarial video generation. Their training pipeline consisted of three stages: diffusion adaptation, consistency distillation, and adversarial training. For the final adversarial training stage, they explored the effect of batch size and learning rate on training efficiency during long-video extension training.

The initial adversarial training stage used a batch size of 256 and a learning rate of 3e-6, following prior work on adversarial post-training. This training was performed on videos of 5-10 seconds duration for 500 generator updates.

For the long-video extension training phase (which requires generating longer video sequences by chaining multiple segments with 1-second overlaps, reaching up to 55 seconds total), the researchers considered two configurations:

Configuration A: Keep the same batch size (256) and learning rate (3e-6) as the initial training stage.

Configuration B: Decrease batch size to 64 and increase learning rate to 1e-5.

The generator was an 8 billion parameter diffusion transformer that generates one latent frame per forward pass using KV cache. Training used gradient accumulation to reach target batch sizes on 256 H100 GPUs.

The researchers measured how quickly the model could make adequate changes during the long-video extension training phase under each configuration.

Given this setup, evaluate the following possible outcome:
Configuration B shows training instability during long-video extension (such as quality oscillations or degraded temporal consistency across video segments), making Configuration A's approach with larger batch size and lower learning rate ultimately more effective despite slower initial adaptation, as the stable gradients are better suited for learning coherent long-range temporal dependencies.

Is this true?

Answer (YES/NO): NO